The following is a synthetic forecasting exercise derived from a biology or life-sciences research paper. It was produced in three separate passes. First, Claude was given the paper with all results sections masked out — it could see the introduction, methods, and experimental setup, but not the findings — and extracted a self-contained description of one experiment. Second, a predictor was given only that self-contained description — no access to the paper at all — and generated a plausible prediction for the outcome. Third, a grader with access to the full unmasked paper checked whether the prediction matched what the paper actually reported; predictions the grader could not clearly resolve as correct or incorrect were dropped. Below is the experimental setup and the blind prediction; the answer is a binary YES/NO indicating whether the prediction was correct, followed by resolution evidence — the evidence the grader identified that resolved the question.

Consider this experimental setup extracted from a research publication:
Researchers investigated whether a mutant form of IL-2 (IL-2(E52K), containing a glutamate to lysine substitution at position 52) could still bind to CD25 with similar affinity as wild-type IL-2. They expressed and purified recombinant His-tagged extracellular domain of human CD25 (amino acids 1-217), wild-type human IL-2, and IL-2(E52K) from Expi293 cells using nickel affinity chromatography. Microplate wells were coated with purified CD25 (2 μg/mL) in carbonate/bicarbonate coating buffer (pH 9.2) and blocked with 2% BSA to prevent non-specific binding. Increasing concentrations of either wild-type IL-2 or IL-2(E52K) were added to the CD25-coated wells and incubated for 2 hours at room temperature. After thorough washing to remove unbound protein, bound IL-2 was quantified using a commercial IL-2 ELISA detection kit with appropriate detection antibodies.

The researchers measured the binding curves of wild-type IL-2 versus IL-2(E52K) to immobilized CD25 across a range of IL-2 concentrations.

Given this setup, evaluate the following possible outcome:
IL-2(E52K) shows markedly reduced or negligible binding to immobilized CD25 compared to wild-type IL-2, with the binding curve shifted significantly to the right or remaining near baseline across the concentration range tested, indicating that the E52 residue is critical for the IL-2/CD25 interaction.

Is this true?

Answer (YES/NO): NO